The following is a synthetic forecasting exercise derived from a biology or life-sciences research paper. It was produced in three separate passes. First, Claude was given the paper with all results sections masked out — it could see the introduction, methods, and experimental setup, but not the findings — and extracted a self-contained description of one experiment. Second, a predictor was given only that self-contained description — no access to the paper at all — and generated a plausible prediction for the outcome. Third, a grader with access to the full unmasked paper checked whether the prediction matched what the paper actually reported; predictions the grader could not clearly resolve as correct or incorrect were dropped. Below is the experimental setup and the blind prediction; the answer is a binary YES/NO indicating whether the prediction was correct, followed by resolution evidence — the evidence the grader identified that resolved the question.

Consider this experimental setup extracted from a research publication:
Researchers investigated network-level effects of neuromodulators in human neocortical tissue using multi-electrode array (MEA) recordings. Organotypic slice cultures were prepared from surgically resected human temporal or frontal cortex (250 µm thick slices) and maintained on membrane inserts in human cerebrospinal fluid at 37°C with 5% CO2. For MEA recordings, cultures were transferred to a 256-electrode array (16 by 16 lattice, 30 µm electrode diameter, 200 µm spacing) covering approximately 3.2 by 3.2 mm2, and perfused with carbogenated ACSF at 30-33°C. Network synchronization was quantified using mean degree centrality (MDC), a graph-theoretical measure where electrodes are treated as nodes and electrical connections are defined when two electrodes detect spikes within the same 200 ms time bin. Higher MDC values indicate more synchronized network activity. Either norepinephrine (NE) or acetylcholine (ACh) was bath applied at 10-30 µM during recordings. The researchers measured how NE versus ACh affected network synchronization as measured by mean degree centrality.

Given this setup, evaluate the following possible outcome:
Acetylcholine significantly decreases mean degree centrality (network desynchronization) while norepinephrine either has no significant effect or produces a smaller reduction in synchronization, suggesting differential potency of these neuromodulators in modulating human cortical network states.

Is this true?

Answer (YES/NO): NO